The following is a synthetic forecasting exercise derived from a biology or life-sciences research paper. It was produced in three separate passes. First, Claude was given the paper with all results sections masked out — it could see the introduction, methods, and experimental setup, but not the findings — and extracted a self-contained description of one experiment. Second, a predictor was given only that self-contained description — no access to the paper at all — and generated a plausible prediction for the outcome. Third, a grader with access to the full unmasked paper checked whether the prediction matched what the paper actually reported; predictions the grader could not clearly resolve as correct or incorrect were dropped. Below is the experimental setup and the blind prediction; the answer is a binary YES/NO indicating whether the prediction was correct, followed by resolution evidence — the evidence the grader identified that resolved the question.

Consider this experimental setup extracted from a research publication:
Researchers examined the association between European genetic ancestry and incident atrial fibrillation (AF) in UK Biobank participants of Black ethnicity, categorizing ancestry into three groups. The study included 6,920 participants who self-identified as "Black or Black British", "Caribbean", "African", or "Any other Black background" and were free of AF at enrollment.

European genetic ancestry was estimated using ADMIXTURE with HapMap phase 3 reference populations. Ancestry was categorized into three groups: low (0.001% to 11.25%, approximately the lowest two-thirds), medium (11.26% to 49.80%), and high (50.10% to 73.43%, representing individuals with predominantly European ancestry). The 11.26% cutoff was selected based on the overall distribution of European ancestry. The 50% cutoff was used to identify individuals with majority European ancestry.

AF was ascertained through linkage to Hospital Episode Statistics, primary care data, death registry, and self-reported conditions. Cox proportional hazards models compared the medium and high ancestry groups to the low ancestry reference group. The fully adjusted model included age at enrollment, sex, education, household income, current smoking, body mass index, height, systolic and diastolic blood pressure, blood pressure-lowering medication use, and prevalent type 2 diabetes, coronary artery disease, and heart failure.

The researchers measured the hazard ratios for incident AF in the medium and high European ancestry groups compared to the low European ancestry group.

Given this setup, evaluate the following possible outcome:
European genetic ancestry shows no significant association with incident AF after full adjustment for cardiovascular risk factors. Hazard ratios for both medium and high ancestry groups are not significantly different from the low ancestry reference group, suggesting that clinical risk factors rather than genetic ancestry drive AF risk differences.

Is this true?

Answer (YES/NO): NO